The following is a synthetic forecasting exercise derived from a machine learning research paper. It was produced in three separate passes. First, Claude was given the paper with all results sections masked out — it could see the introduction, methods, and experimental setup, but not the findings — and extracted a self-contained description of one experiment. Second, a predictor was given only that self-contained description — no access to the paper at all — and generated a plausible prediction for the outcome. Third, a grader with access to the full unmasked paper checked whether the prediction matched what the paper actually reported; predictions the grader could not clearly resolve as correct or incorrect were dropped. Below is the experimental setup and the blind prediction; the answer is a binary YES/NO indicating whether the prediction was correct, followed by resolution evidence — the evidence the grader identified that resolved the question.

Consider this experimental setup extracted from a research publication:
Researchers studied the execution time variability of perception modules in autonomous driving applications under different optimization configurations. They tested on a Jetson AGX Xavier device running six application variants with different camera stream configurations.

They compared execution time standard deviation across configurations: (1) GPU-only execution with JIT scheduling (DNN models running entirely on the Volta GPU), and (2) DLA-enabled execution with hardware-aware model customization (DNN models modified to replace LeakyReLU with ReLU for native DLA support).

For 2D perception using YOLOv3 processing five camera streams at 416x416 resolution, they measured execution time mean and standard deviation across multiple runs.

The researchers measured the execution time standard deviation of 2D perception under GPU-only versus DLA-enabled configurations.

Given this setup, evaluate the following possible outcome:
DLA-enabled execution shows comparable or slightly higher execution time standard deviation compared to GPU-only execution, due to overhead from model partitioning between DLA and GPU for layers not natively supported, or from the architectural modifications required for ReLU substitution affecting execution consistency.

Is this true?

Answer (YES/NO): NO